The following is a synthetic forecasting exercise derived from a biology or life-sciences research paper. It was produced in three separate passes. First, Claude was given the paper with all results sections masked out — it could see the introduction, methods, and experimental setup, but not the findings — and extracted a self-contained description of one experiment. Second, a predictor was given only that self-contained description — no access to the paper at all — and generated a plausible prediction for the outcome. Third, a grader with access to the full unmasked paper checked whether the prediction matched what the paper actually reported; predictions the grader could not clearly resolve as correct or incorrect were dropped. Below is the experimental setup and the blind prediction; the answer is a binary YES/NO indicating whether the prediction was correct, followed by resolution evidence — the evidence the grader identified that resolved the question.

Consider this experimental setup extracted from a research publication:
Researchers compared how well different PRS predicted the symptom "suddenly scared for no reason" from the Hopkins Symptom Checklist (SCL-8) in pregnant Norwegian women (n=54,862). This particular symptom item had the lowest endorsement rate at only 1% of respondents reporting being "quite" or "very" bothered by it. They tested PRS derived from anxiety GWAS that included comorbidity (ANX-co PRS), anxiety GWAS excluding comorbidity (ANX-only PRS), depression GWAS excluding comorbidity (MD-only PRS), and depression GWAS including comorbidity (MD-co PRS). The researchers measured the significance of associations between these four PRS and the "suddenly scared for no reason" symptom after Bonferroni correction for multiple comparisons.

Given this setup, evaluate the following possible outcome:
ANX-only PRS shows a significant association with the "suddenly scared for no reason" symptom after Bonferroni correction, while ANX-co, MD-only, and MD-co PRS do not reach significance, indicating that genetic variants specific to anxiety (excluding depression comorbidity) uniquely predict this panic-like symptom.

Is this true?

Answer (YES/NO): NO